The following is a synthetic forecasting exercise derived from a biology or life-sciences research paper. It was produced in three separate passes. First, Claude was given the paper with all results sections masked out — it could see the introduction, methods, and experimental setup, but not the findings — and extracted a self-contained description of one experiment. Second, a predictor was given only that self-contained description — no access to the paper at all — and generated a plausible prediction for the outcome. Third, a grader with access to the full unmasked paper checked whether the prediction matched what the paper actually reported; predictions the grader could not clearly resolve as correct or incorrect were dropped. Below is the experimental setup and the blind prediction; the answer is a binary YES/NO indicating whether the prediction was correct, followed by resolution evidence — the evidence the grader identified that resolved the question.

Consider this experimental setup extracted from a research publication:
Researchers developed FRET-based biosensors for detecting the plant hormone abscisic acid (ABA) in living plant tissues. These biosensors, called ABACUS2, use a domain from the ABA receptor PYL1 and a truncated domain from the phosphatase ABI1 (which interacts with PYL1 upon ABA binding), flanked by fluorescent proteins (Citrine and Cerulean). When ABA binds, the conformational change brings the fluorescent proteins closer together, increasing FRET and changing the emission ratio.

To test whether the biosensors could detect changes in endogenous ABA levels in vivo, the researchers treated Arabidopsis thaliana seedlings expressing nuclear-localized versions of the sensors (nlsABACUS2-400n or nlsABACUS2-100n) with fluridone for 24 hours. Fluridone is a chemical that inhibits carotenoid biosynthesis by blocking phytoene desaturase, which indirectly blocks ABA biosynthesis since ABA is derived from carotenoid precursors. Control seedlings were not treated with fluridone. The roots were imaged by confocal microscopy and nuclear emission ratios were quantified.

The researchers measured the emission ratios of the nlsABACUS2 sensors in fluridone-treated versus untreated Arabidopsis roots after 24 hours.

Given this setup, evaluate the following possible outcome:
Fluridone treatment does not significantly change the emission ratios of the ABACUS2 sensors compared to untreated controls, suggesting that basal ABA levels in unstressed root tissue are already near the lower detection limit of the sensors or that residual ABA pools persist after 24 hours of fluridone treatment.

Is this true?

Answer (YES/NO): NO